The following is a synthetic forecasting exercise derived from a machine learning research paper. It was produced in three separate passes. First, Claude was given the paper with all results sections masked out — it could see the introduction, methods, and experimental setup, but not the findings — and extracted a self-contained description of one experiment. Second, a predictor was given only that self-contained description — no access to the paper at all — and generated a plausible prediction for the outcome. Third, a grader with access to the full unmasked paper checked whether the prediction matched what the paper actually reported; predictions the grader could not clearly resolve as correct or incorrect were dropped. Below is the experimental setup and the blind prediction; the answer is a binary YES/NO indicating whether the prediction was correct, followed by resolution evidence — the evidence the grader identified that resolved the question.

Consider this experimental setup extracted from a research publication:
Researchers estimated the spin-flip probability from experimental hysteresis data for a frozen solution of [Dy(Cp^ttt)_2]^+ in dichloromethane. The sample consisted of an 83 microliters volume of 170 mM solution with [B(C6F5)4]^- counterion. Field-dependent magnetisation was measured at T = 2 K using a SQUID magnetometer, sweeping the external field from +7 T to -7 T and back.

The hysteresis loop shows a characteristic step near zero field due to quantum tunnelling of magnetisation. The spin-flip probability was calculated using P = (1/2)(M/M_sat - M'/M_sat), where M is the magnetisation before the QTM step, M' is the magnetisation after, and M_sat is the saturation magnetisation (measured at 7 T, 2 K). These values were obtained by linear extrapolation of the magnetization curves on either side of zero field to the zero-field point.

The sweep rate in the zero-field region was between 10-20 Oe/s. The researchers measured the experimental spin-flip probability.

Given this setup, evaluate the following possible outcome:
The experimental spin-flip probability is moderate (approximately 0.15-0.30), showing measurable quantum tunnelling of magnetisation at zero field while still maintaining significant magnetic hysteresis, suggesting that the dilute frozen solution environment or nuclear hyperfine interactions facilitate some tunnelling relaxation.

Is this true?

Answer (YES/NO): YES